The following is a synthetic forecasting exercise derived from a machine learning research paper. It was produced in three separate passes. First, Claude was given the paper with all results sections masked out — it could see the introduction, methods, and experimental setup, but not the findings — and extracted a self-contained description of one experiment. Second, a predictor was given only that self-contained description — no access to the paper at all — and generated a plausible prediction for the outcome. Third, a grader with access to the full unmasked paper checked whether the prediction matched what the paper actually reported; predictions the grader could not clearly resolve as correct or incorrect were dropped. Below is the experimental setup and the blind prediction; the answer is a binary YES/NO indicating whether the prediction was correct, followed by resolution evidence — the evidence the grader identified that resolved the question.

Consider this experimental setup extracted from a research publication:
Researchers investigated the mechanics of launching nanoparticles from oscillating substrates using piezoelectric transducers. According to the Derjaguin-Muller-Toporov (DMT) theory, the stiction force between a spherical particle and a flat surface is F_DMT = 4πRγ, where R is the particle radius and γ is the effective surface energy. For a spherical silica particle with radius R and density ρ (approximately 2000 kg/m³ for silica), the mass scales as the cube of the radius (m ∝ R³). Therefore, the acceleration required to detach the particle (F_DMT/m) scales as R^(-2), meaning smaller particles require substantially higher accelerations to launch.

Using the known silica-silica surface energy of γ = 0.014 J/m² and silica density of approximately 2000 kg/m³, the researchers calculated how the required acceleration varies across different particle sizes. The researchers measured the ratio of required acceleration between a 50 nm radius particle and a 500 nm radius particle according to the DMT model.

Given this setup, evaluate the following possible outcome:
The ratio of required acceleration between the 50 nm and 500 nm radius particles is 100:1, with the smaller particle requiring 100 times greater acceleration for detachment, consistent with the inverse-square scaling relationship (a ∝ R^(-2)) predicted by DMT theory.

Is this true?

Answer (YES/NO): YES